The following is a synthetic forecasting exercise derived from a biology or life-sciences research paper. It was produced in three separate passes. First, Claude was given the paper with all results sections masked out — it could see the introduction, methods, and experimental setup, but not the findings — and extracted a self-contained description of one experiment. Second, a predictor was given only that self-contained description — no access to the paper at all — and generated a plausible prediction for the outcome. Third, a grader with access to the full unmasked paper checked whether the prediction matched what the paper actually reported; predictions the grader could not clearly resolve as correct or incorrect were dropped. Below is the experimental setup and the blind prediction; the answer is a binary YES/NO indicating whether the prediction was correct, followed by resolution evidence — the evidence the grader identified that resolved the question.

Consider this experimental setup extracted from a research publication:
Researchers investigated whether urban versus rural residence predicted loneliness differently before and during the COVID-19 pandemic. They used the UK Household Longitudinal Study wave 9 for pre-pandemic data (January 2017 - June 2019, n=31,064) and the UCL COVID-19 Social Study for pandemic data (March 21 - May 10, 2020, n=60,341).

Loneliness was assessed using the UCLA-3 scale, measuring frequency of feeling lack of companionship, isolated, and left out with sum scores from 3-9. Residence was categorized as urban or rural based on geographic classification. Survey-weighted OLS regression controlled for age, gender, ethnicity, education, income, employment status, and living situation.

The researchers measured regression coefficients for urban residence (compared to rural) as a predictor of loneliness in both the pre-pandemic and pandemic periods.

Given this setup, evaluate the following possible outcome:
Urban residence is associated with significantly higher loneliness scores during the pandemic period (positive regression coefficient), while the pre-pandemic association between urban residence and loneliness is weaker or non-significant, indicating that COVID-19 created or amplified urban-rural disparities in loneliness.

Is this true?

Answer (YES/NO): NO